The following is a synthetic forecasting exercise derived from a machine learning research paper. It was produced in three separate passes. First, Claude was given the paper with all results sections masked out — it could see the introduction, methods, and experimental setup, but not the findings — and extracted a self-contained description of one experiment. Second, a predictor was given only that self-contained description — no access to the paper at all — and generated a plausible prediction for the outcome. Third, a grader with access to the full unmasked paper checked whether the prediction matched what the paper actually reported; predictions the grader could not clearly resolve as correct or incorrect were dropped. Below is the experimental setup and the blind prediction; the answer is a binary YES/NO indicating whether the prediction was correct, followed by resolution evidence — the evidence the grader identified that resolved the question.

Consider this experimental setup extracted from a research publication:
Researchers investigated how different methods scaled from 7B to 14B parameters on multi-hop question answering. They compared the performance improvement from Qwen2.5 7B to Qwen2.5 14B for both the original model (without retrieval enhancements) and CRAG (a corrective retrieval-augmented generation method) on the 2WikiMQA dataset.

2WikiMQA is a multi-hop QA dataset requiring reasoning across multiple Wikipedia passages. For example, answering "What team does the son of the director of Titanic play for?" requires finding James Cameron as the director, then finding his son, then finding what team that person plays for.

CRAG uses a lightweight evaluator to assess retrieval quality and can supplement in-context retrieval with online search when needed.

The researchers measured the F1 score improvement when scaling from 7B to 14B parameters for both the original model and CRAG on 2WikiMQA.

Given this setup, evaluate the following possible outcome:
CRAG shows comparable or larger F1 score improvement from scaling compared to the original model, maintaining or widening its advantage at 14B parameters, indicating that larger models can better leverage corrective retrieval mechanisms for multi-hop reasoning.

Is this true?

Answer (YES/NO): NO